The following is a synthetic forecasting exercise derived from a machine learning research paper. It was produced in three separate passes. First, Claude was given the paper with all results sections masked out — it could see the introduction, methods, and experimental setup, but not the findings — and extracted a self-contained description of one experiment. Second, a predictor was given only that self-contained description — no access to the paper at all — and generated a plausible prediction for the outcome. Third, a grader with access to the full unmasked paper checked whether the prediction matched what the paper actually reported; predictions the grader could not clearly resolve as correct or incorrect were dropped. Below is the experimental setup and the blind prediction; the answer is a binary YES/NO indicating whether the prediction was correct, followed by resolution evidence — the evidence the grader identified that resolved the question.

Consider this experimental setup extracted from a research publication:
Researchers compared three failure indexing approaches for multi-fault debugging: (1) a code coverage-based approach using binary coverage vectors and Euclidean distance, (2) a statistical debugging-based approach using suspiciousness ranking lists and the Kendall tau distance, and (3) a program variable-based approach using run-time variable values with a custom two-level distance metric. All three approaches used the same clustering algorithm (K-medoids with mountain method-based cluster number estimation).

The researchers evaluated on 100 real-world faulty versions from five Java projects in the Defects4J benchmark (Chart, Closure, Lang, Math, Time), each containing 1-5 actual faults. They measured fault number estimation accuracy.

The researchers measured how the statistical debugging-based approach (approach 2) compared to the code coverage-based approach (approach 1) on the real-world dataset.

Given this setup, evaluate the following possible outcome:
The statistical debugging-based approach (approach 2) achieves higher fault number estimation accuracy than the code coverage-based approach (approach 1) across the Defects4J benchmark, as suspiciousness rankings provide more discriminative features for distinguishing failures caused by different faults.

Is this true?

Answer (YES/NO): YES